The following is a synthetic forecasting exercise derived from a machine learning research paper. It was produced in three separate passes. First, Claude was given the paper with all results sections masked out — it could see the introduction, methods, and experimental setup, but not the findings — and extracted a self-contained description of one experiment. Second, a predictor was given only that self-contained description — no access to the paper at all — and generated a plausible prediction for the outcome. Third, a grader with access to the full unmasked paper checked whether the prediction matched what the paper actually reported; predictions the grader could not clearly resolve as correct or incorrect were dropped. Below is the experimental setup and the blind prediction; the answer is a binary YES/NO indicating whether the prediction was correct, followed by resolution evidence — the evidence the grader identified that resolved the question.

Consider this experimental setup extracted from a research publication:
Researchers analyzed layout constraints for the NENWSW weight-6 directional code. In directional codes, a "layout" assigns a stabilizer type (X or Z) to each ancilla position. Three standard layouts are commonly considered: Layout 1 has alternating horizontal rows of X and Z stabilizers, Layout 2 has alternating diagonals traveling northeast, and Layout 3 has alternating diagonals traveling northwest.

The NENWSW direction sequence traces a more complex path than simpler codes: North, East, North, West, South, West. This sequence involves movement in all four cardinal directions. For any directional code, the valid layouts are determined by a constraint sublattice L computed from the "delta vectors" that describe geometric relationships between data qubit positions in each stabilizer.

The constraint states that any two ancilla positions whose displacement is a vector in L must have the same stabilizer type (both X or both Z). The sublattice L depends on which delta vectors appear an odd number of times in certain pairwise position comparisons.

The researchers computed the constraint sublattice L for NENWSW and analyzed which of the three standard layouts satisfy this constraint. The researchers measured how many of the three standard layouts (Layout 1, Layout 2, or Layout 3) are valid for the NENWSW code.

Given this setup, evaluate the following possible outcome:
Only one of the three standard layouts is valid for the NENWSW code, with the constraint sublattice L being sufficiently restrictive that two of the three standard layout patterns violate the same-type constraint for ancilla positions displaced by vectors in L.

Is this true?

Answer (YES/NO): YES